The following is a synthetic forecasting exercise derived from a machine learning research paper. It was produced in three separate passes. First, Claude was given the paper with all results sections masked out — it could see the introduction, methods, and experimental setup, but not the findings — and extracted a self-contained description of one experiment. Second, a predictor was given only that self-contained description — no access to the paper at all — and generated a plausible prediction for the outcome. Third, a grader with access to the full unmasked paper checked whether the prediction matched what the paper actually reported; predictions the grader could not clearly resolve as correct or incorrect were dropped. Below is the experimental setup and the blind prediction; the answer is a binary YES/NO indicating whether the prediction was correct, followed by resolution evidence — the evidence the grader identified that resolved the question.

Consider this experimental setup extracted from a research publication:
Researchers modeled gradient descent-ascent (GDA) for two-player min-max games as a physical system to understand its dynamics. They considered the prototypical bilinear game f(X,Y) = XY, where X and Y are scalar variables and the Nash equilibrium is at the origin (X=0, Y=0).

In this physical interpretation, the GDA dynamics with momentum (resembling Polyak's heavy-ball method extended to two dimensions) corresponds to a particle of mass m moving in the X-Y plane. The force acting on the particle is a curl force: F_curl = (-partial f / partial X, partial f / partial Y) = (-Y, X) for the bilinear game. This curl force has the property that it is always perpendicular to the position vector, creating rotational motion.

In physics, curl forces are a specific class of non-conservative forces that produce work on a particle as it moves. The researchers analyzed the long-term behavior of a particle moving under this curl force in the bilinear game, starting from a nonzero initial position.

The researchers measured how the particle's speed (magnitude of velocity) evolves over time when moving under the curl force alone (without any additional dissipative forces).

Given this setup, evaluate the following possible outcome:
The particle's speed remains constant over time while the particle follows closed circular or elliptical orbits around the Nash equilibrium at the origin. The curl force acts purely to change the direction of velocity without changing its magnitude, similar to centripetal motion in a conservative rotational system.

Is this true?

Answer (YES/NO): NO